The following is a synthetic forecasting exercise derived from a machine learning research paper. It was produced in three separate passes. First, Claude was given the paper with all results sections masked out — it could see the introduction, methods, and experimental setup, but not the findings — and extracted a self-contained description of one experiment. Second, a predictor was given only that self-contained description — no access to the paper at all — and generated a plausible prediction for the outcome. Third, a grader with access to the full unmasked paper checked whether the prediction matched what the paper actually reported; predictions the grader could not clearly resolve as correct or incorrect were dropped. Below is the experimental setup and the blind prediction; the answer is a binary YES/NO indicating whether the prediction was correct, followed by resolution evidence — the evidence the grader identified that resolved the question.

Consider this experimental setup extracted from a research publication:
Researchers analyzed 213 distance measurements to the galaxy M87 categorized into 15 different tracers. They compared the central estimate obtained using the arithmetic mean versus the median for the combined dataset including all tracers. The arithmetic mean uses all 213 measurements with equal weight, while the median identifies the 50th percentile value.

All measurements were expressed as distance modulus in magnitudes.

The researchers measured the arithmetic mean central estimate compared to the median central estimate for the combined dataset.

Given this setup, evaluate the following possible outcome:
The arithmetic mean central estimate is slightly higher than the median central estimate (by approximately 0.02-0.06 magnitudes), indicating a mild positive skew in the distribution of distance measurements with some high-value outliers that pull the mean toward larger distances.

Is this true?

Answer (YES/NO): NO